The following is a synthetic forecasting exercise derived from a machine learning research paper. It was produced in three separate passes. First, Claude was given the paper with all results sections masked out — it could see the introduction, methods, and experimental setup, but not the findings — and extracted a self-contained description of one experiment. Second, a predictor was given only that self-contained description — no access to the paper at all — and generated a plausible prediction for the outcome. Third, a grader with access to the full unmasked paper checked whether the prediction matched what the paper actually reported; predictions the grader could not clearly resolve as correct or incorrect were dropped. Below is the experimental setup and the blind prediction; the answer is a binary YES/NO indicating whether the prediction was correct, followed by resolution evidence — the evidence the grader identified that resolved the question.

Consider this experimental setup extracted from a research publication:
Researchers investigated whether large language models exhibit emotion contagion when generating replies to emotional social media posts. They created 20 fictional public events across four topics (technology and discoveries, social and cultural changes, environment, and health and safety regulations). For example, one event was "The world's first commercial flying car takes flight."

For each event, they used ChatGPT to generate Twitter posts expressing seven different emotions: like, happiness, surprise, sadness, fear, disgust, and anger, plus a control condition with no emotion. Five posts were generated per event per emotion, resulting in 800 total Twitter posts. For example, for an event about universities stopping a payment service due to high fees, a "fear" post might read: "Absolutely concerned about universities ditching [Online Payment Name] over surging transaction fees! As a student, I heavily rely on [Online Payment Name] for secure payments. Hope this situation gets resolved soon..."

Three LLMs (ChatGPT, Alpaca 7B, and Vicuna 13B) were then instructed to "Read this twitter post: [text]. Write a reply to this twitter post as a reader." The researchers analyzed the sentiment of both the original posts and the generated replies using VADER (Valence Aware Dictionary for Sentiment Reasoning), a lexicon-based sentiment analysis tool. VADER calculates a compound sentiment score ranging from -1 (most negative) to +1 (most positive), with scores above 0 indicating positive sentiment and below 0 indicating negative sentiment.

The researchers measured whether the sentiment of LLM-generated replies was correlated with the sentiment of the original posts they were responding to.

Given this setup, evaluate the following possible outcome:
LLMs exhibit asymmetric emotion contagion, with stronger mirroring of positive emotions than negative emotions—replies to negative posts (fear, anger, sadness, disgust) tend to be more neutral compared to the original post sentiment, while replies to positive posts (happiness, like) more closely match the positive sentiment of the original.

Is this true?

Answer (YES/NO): NO